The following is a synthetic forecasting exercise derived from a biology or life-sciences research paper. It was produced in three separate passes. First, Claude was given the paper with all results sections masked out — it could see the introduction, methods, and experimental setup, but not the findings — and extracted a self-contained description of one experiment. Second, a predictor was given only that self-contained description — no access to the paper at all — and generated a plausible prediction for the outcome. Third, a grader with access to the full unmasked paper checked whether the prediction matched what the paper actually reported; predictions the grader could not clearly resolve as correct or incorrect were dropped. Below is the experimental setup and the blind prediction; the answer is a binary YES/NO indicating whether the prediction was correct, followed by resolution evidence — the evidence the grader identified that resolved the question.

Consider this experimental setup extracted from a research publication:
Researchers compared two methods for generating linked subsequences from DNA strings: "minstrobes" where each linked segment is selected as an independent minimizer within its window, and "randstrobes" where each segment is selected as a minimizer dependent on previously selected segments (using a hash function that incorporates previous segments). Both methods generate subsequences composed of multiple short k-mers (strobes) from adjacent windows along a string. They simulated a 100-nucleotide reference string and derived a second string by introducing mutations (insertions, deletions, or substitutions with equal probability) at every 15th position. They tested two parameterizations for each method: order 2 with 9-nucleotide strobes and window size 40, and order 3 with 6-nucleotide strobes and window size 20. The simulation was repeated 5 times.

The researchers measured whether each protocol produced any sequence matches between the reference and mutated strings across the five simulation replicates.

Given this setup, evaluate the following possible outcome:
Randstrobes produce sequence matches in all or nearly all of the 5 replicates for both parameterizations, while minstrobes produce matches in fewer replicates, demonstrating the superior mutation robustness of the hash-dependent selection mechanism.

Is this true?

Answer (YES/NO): YES